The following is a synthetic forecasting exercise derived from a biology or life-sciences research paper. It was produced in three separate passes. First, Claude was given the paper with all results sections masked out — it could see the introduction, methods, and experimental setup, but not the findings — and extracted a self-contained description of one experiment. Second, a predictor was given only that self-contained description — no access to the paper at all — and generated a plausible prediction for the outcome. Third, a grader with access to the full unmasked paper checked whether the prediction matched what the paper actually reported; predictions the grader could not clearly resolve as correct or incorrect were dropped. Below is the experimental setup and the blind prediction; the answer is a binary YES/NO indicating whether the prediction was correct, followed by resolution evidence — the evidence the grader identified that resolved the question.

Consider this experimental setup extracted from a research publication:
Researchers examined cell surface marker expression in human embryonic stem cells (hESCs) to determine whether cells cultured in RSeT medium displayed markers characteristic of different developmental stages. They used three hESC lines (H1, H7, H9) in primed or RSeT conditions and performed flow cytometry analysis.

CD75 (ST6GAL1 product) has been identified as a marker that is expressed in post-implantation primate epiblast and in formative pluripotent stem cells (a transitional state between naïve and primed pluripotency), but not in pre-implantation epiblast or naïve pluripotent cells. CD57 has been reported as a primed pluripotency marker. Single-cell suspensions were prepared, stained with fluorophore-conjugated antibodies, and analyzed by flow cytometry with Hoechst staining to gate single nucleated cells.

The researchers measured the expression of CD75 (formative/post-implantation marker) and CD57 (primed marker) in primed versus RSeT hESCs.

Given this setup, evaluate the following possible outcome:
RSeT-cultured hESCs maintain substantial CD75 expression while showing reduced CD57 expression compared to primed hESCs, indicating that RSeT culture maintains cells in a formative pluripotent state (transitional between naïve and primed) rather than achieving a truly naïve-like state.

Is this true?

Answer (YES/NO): NO